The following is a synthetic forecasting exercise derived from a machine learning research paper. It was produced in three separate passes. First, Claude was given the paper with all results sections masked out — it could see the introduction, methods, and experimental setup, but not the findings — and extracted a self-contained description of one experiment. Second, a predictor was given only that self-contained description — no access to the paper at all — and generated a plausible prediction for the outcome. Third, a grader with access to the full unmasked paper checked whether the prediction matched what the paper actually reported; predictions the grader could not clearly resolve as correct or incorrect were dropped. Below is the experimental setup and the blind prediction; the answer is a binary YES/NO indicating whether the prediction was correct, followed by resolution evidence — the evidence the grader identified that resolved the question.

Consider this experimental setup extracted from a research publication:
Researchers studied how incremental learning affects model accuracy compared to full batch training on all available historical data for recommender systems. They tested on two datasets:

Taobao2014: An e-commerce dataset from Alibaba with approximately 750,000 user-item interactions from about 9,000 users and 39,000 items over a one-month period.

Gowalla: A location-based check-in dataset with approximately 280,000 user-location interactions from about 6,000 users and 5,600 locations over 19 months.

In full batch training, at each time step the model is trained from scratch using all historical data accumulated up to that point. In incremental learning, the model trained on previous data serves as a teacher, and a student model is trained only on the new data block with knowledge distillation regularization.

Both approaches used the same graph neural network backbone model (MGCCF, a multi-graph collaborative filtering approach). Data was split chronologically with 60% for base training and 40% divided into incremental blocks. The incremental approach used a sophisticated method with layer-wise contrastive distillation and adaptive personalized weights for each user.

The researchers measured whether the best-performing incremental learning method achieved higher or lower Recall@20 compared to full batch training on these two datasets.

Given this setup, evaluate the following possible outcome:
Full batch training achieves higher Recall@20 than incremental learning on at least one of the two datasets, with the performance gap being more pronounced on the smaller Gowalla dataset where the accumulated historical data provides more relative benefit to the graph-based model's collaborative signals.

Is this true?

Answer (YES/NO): NO